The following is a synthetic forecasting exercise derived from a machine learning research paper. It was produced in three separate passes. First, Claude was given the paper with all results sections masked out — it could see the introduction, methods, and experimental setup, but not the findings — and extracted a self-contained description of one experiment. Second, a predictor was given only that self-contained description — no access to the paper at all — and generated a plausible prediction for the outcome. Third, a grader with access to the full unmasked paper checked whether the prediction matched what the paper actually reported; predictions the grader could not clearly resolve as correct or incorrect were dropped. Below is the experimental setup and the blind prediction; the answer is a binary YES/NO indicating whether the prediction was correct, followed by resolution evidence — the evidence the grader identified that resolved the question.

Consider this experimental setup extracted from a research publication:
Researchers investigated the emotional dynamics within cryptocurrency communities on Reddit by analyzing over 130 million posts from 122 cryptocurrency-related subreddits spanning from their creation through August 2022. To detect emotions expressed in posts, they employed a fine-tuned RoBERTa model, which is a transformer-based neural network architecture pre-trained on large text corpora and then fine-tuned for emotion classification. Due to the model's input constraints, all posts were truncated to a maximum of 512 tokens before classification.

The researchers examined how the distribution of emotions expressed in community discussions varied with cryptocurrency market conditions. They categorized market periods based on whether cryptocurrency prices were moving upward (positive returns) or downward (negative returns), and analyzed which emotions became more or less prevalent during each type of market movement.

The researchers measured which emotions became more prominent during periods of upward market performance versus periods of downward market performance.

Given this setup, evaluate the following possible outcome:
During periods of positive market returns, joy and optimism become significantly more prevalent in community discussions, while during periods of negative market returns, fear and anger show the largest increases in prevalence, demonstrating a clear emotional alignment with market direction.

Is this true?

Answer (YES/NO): NO